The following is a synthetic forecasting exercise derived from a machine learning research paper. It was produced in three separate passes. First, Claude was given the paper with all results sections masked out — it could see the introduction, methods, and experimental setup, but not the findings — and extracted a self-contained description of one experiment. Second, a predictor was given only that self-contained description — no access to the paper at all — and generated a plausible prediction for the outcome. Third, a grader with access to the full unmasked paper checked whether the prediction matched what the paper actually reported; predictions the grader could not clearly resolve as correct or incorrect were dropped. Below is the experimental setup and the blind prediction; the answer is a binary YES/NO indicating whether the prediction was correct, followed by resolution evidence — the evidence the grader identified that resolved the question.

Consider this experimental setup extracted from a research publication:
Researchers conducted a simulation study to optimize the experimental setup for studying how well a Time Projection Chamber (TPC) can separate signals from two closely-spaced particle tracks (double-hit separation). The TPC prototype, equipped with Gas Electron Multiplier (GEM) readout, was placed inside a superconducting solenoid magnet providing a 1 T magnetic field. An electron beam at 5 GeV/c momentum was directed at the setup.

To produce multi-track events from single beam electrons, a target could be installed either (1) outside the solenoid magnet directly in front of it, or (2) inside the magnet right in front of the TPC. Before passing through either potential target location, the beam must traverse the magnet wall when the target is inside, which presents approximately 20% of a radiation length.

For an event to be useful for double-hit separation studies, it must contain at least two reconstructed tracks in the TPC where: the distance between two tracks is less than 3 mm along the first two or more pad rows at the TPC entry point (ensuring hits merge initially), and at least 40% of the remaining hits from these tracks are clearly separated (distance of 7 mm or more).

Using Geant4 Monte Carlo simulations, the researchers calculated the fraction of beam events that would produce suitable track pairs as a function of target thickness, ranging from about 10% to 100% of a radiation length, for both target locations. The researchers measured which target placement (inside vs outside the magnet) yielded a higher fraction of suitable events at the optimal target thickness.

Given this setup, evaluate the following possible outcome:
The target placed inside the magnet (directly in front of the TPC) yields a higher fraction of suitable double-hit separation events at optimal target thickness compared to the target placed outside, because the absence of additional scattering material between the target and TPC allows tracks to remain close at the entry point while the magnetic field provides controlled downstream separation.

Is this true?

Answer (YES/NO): YES